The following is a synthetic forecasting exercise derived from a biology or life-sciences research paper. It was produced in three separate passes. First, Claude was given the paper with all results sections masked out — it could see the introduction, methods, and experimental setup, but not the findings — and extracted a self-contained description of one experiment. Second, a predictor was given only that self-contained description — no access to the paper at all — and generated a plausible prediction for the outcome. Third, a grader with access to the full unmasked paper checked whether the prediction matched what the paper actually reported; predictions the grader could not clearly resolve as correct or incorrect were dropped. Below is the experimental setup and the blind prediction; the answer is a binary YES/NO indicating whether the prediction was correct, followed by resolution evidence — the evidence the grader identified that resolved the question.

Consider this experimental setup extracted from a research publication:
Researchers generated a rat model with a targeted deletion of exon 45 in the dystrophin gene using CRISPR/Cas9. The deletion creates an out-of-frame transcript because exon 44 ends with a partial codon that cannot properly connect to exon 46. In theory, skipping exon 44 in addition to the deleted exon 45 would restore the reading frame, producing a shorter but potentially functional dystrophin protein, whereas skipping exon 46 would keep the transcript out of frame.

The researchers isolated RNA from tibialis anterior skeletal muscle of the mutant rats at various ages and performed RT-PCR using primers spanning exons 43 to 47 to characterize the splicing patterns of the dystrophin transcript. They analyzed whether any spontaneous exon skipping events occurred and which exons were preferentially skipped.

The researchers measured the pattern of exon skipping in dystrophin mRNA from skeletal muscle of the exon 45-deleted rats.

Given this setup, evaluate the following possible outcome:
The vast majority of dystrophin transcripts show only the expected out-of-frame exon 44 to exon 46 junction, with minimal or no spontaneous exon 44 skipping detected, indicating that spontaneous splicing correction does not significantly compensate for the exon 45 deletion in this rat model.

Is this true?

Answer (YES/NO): NO